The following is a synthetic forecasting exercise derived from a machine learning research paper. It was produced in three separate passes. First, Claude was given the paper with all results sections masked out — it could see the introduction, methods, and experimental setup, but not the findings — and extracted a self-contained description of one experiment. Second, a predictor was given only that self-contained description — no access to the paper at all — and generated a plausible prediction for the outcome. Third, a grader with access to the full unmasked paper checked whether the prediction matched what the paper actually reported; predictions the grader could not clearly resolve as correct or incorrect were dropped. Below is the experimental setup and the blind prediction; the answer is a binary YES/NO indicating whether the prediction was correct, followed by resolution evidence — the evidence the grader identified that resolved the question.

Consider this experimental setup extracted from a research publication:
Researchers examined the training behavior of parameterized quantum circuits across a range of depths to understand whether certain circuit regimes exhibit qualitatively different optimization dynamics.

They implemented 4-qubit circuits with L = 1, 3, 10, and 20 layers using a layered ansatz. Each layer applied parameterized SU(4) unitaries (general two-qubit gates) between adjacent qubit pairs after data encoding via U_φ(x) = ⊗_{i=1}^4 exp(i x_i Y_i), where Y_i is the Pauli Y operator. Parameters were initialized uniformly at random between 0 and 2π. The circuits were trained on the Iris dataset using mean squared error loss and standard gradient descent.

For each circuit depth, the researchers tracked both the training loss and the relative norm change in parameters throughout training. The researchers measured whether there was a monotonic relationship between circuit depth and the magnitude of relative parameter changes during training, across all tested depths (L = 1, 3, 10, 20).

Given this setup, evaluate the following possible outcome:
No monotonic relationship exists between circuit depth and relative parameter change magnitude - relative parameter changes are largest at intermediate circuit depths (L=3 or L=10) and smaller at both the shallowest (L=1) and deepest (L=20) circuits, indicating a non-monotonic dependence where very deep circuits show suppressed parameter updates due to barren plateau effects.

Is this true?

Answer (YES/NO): NO